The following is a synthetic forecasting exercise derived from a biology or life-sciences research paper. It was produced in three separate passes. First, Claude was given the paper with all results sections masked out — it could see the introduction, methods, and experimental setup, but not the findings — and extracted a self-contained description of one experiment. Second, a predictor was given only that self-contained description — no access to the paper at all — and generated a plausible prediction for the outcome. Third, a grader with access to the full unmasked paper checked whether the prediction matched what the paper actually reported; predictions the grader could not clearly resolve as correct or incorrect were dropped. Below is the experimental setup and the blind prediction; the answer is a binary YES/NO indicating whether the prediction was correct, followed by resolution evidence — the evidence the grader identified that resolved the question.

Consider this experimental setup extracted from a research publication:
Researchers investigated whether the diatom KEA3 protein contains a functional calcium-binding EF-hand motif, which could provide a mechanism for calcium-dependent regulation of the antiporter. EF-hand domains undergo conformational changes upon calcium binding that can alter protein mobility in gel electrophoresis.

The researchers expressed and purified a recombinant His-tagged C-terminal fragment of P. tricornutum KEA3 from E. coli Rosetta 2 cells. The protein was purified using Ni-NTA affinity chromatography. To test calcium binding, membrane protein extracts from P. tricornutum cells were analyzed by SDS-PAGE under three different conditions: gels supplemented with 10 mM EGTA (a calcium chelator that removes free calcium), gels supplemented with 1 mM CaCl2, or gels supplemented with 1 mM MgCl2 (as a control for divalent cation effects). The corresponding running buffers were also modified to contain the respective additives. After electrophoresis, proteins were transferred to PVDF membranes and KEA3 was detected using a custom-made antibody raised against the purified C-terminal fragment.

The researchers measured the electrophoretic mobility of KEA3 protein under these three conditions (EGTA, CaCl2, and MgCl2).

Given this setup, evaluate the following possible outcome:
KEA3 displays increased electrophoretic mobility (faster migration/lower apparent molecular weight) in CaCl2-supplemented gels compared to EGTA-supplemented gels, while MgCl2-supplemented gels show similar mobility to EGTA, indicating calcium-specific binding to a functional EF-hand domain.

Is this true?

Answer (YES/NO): NO